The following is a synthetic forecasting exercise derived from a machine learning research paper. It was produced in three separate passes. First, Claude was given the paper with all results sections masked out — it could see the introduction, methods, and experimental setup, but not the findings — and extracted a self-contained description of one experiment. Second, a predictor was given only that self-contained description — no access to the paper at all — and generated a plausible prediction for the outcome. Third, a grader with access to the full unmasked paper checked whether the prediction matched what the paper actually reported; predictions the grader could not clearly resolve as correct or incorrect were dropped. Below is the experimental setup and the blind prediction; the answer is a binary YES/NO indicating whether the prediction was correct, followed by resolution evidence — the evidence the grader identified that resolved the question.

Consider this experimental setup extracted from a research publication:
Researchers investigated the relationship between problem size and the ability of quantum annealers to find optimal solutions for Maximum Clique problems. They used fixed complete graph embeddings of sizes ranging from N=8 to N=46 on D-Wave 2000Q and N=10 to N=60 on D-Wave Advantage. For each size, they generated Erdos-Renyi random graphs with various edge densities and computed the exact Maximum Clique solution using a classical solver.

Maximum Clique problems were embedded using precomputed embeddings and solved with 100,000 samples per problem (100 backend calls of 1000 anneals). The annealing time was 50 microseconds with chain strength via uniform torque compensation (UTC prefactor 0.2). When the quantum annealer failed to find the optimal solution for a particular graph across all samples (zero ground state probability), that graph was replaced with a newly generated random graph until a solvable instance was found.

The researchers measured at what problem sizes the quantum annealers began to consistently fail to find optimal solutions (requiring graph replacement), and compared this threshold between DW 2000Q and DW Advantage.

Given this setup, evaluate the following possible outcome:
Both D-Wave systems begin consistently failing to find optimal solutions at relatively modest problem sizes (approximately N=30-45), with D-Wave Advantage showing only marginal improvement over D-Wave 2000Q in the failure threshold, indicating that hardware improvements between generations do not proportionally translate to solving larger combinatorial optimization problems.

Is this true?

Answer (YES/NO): NO